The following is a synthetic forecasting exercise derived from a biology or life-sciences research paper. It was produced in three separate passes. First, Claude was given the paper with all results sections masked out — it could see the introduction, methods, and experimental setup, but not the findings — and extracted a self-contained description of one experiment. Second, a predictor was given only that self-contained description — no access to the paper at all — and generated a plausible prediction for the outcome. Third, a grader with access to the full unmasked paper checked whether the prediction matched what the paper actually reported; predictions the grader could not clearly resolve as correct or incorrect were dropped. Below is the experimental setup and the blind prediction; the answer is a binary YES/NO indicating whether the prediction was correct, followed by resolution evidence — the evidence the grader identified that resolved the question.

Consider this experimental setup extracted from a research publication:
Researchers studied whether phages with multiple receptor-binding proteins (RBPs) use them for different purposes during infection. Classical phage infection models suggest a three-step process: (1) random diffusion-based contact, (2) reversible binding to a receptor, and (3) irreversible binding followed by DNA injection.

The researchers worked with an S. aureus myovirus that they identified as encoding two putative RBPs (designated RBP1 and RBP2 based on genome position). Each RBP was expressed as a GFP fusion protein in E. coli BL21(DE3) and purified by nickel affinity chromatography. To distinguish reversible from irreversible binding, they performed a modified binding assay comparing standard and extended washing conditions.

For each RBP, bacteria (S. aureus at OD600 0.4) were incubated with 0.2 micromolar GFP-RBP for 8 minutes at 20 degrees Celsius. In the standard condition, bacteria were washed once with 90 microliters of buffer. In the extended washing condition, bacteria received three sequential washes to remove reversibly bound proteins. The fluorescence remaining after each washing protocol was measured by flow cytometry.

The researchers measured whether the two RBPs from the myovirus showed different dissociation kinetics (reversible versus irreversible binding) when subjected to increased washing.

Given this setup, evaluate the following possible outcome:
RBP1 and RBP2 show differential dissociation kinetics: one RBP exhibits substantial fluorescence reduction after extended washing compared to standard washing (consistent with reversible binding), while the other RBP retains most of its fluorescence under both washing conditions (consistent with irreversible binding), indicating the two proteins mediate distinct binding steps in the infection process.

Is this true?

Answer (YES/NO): YES